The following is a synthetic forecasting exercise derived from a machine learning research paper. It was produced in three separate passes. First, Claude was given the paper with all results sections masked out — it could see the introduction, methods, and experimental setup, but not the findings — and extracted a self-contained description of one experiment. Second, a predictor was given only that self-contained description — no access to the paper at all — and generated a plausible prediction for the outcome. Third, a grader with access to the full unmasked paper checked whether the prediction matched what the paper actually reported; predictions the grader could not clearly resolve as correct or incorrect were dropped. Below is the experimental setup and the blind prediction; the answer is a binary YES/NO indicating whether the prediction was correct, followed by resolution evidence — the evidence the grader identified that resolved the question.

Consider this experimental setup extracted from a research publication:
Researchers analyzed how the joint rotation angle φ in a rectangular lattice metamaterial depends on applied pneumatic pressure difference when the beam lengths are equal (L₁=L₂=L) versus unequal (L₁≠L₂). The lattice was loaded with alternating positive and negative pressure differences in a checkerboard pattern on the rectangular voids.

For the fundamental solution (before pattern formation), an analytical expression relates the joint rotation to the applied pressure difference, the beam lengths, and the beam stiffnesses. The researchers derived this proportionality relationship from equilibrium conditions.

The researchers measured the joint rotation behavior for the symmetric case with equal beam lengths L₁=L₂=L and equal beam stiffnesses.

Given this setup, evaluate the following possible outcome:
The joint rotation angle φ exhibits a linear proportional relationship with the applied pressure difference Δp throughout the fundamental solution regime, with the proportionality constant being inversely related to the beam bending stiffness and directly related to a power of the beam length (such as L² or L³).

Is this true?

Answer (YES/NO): NO